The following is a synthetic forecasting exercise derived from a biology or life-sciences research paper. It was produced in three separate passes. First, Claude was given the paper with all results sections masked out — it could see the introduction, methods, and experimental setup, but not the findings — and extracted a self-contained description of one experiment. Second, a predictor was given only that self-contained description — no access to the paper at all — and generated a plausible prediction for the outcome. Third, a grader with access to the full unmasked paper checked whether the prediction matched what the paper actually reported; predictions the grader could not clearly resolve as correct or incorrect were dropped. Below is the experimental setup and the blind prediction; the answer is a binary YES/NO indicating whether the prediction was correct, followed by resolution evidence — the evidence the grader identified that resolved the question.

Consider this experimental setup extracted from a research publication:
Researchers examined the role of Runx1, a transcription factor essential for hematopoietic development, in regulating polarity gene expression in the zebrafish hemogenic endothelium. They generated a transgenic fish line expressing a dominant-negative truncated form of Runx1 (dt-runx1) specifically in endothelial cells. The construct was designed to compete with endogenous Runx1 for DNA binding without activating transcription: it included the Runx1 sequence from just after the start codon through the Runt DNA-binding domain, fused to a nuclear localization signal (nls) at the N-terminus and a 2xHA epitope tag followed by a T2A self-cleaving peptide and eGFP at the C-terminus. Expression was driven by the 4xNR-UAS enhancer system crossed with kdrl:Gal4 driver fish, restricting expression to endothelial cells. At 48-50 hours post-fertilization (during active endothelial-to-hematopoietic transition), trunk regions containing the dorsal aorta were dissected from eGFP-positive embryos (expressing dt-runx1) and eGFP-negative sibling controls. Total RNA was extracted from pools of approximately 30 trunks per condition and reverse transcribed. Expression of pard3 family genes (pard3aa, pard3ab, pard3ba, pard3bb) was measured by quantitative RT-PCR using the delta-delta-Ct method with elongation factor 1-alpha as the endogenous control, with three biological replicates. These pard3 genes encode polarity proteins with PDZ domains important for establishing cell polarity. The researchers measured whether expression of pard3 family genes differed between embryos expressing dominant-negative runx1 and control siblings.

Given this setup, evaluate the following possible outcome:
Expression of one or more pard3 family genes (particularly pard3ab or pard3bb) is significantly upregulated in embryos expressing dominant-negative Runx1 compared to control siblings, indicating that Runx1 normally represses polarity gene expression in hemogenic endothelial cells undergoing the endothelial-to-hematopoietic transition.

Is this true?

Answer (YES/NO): NO